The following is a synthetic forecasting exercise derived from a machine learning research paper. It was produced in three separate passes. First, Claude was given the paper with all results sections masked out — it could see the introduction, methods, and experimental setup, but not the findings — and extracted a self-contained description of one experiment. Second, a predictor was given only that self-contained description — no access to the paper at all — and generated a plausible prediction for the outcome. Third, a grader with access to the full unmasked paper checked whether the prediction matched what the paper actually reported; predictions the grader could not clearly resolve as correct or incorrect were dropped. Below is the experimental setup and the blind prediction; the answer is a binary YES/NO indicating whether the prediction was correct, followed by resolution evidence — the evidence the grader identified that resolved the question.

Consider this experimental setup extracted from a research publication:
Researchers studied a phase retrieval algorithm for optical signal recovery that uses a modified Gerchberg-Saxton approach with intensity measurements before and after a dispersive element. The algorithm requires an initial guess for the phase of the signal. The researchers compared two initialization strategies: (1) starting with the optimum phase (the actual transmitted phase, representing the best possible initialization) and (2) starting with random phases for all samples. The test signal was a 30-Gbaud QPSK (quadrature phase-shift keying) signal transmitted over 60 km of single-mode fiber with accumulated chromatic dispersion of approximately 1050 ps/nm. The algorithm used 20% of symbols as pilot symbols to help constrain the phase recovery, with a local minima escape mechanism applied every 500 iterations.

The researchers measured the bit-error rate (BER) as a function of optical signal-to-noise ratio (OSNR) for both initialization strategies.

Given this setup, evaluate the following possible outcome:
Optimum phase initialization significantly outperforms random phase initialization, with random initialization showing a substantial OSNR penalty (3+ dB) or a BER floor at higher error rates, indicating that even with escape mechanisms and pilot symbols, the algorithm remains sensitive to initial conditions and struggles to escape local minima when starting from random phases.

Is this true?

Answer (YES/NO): NO